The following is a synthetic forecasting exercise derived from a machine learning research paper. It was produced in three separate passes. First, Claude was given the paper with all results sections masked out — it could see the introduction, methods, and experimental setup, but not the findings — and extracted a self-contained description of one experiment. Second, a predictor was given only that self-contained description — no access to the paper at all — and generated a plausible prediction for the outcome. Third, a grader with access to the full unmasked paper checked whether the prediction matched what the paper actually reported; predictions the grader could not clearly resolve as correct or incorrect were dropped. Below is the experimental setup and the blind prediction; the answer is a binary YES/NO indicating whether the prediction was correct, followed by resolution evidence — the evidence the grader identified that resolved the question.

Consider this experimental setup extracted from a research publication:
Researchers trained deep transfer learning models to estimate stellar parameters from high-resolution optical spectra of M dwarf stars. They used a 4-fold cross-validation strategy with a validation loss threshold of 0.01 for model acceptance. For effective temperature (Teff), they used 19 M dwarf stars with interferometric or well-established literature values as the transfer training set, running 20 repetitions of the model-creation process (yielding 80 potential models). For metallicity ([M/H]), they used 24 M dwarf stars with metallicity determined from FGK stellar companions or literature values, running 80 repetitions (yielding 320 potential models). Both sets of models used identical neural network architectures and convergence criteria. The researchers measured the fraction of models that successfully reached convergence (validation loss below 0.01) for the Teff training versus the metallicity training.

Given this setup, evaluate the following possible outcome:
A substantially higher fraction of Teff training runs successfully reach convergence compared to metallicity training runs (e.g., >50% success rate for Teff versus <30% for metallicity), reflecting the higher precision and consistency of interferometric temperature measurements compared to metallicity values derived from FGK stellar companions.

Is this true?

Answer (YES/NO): NO